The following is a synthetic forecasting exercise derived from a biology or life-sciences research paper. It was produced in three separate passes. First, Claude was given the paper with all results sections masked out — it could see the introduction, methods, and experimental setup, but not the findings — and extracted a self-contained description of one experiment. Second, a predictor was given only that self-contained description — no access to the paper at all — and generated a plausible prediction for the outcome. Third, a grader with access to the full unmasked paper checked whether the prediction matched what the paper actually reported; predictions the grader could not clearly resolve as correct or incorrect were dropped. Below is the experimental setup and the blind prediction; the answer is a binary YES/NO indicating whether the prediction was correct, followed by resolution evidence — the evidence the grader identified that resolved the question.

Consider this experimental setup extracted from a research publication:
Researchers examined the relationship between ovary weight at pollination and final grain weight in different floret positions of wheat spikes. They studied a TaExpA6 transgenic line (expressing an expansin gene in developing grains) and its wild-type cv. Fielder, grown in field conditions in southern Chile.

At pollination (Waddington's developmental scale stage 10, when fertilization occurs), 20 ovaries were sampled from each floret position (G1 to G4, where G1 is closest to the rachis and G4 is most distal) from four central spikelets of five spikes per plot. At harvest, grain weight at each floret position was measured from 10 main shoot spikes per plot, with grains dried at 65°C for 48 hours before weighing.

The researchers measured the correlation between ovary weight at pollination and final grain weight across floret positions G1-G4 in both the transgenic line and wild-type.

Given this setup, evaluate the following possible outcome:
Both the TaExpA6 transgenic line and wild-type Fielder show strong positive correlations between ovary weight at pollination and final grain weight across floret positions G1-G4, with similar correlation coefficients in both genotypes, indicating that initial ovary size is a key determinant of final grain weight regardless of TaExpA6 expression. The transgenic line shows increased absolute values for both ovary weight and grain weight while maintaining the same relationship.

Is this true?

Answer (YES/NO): NO